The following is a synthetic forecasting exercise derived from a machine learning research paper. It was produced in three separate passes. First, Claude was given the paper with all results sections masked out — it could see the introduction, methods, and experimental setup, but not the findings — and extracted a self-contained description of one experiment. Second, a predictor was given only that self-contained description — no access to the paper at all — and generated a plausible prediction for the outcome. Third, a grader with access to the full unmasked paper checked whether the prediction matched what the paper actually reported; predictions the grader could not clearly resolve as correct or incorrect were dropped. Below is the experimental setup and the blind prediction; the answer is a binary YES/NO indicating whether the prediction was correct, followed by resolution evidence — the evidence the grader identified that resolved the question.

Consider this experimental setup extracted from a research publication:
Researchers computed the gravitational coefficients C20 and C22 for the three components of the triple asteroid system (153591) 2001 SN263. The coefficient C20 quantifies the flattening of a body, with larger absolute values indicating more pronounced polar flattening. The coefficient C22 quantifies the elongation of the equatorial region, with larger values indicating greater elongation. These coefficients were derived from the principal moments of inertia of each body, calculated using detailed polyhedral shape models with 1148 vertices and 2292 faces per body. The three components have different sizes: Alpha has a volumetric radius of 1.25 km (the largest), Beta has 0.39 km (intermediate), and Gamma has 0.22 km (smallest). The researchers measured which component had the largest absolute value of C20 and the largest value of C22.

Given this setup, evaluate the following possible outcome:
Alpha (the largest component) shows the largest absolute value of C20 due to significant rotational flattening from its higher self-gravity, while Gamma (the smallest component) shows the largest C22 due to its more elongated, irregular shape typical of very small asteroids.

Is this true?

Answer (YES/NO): NO